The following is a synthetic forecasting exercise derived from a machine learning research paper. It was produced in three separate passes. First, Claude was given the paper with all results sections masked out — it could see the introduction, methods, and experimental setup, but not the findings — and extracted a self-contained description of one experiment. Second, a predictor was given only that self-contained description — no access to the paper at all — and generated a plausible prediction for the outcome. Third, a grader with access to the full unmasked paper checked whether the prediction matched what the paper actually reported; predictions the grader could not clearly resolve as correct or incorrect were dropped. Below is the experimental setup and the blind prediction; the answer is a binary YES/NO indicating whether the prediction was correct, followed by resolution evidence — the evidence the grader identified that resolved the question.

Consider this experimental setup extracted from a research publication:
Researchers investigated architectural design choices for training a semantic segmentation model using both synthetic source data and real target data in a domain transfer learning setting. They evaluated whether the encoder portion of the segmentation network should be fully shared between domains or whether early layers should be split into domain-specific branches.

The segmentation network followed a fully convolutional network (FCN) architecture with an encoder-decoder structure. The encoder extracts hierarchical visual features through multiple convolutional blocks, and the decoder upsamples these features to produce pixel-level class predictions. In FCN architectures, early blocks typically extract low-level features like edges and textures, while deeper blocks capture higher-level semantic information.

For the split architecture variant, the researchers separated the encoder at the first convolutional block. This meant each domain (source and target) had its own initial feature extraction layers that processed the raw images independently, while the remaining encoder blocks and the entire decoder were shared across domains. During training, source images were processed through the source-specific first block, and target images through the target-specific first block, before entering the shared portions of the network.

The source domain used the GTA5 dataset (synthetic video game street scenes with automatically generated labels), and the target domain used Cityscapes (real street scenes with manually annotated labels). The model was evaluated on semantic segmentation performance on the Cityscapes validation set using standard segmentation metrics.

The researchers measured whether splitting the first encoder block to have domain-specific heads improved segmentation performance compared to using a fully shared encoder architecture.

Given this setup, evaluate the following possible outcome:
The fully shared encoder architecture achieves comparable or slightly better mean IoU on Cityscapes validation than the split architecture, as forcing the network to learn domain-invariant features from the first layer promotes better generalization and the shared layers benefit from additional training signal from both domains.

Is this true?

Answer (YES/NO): NO